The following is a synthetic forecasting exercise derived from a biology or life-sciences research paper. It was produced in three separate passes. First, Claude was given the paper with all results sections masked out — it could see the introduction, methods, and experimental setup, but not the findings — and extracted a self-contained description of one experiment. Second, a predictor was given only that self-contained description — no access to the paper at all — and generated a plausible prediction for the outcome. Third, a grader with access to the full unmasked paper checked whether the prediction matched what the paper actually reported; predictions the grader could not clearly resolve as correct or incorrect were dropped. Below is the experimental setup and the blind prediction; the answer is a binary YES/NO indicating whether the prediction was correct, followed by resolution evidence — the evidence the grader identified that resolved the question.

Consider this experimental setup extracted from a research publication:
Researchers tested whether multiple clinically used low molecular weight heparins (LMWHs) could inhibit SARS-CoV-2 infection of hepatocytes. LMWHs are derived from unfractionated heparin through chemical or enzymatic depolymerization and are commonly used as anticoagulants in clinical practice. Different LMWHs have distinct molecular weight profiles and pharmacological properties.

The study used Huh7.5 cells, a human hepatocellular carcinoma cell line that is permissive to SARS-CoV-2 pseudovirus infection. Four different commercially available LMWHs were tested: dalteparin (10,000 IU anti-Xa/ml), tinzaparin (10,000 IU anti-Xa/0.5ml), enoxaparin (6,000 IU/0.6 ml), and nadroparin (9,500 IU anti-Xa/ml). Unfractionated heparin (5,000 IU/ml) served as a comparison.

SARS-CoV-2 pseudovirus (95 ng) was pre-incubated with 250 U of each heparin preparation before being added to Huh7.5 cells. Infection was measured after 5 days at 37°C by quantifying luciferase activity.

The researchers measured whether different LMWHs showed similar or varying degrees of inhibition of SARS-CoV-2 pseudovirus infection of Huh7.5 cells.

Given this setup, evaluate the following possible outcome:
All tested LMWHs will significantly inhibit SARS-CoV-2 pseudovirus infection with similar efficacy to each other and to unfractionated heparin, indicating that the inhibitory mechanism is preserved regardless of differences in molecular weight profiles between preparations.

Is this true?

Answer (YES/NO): YES